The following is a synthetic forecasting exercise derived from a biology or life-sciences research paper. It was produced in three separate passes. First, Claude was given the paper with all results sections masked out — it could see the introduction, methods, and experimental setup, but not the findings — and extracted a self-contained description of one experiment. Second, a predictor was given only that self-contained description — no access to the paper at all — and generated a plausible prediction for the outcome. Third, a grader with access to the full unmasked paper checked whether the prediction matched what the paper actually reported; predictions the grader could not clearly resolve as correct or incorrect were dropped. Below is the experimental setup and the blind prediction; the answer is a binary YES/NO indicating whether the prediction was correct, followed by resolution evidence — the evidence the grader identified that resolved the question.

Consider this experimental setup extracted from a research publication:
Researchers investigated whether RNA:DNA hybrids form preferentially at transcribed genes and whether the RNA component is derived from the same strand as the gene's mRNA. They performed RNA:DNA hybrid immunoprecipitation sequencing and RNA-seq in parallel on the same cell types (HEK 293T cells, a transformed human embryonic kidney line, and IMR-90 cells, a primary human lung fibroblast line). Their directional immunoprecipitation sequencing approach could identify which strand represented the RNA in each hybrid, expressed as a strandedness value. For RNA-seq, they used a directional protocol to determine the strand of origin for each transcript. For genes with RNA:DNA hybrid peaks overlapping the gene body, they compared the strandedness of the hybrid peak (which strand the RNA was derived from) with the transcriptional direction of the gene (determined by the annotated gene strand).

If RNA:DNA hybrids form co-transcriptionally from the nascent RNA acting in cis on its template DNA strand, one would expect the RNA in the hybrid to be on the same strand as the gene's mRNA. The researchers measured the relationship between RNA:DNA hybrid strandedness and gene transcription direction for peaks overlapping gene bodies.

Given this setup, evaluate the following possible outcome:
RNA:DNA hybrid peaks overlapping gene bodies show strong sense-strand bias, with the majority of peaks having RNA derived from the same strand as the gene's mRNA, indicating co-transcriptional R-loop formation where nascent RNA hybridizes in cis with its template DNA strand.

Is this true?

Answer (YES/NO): NO